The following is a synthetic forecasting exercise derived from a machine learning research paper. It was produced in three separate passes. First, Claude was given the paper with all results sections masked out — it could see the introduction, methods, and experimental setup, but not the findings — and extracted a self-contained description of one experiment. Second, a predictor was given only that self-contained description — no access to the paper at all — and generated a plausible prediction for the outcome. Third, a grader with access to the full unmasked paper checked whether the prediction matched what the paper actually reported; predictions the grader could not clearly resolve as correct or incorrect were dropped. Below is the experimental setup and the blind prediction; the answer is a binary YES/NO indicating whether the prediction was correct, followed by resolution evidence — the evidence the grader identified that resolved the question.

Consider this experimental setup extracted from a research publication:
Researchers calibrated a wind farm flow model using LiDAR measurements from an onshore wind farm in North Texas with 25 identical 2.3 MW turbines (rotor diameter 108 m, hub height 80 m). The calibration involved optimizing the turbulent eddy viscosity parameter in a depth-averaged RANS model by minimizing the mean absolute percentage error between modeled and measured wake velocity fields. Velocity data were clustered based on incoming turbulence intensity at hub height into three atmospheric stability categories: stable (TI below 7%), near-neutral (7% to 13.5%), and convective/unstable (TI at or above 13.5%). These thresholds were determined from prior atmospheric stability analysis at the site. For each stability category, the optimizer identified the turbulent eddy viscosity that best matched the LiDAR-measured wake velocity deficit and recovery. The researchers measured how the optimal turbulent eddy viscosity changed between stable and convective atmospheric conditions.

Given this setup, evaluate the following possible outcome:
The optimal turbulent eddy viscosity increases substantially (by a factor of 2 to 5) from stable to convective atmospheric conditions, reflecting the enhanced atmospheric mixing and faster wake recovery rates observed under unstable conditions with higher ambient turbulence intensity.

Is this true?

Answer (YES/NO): NO